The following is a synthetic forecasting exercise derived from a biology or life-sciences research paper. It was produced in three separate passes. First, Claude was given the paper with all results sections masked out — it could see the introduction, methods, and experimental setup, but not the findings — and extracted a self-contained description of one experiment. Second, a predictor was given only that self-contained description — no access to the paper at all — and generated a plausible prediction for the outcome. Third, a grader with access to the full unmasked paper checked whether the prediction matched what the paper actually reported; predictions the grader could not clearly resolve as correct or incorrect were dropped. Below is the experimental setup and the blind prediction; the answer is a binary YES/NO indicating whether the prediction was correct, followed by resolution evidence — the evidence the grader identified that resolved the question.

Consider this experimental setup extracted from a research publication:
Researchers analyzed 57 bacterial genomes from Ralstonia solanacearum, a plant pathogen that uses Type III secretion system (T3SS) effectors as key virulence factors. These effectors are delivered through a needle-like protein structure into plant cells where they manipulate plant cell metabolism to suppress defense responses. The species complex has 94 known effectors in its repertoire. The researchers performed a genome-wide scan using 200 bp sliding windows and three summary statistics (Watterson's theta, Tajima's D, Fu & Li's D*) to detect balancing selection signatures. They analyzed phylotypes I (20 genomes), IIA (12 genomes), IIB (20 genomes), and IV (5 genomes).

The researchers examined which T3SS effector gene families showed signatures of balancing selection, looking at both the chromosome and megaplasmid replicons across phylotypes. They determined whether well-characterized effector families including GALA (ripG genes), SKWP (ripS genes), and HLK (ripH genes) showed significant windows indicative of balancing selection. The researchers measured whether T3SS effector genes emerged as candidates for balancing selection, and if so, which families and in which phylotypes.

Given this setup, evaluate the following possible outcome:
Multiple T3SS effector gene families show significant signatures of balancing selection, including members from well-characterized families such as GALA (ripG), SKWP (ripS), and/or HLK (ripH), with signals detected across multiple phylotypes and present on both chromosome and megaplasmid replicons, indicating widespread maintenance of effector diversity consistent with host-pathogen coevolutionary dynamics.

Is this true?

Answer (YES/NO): YES